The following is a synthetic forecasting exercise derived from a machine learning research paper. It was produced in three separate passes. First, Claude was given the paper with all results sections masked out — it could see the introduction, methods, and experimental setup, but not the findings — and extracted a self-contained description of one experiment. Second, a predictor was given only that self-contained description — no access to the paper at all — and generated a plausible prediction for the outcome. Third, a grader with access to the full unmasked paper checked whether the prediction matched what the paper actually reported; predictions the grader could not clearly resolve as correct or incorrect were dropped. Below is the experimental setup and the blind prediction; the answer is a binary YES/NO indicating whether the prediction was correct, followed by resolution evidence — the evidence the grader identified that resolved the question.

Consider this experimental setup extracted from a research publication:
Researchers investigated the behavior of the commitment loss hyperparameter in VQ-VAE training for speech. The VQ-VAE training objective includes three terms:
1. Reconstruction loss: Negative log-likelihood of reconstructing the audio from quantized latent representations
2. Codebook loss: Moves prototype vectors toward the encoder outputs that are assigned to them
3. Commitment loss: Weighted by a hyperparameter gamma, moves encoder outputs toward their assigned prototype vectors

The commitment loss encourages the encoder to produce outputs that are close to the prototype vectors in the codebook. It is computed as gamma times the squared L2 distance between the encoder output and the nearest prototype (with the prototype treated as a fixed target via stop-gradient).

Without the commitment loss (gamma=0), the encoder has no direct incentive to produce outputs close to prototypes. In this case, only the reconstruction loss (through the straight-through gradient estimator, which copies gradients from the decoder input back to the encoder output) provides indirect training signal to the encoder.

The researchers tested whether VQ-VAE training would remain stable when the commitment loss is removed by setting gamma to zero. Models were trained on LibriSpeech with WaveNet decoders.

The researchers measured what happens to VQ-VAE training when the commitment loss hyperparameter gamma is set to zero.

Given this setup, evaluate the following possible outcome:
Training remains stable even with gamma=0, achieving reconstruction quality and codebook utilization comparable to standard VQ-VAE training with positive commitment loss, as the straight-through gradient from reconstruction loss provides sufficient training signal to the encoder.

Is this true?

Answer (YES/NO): NO